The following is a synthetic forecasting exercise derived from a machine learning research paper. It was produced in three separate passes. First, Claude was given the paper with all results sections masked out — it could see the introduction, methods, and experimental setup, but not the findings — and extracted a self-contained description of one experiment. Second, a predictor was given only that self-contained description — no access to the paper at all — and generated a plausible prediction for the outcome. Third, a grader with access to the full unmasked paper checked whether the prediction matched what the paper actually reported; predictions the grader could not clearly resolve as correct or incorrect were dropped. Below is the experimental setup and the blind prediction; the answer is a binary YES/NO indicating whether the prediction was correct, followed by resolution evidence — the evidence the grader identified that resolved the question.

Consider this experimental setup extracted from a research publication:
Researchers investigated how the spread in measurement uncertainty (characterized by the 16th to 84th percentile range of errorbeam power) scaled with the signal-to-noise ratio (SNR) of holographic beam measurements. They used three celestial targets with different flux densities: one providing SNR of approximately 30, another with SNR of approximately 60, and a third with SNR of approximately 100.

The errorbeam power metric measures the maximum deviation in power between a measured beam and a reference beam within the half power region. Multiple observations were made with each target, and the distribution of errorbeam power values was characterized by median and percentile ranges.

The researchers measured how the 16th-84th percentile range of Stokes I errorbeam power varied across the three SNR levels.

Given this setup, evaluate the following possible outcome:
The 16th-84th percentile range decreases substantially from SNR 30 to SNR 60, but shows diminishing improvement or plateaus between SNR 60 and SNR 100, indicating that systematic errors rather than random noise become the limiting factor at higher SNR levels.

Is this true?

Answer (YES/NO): NO